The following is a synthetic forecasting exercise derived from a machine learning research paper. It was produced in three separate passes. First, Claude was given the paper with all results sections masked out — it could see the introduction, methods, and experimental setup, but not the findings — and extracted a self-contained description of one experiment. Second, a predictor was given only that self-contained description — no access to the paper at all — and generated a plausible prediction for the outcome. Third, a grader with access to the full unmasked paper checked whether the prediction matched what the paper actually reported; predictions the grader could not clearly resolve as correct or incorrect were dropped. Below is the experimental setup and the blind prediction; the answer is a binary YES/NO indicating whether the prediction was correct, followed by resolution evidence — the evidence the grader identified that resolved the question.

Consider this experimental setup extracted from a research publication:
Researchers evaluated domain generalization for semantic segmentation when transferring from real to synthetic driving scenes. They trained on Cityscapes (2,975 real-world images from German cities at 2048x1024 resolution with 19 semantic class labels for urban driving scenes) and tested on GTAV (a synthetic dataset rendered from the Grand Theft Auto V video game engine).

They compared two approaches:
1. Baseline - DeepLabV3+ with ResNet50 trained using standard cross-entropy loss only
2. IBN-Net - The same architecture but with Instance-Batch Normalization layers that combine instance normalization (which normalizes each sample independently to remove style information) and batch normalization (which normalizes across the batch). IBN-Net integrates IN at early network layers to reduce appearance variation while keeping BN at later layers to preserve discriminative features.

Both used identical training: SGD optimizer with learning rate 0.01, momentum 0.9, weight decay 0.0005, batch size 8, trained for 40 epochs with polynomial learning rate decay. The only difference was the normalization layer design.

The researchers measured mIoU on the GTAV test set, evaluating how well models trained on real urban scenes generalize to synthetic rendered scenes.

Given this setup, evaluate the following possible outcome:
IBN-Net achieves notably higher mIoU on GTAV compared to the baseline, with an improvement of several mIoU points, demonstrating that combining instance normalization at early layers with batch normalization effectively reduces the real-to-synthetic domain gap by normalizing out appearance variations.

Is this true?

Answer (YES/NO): NO